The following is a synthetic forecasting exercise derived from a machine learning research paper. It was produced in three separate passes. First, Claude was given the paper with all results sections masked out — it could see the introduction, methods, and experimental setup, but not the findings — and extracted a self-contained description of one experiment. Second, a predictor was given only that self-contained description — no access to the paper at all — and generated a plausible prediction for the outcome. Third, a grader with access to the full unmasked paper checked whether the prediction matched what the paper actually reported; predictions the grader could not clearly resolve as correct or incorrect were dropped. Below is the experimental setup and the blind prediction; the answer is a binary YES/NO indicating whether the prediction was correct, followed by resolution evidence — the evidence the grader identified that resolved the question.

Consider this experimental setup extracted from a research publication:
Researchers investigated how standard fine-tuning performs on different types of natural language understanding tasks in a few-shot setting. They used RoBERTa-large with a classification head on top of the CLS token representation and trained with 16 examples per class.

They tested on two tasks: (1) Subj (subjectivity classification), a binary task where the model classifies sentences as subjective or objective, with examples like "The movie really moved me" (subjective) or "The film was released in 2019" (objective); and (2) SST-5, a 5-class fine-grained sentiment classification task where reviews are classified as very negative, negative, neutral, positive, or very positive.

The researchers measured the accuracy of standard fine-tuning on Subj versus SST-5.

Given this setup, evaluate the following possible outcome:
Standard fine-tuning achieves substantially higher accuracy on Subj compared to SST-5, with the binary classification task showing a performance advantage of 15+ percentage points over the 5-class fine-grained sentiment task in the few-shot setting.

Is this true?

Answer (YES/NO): YES